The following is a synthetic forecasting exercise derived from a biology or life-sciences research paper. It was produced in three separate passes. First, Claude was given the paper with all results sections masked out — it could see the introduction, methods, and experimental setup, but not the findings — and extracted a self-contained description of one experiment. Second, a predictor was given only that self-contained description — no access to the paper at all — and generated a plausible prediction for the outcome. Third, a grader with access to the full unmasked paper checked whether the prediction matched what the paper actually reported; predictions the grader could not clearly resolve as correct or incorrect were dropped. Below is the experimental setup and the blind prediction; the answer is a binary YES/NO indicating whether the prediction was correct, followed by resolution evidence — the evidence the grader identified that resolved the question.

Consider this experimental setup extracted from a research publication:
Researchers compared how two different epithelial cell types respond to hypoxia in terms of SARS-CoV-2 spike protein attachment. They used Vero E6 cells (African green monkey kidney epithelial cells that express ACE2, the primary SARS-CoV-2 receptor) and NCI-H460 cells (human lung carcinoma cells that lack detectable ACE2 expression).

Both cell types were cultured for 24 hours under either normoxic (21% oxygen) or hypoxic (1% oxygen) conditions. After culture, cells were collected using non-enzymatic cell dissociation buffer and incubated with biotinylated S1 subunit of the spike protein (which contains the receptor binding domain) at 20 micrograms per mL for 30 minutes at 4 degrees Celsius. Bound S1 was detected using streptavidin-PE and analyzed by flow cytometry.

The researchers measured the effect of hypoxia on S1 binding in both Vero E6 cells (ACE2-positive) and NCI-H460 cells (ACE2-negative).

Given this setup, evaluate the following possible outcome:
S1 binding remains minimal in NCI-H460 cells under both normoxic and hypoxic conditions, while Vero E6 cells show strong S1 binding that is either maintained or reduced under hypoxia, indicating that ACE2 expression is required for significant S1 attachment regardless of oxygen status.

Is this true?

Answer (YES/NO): NO